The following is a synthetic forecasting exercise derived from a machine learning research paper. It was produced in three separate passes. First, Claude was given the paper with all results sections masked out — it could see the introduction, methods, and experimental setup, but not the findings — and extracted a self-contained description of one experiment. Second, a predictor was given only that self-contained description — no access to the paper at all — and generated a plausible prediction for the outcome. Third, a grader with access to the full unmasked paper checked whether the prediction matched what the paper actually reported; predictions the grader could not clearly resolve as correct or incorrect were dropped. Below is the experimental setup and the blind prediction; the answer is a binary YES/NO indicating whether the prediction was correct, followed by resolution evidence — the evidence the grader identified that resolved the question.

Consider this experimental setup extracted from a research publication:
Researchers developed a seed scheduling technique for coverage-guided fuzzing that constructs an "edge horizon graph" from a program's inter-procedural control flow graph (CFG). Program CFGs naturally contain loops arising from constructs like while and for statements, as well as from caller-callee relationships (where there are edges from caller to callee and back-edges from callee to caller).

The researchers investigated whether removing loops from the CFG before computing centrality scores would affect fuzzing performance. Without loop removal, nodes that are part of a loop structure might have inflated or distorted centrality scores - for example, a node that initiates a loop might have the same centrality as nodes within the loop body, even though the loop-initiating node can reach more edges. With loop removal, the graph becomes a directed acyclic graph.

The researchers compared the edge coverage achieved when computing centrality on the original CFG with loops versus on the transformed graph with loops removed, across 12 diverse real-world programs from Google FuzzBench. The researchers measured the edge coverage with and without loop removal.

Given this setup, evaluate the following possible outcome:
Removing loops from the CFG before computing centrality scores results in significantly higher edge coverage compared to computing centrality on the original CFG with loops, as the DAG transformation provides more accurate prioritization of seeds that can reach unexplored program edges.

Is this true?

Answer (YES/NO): YES